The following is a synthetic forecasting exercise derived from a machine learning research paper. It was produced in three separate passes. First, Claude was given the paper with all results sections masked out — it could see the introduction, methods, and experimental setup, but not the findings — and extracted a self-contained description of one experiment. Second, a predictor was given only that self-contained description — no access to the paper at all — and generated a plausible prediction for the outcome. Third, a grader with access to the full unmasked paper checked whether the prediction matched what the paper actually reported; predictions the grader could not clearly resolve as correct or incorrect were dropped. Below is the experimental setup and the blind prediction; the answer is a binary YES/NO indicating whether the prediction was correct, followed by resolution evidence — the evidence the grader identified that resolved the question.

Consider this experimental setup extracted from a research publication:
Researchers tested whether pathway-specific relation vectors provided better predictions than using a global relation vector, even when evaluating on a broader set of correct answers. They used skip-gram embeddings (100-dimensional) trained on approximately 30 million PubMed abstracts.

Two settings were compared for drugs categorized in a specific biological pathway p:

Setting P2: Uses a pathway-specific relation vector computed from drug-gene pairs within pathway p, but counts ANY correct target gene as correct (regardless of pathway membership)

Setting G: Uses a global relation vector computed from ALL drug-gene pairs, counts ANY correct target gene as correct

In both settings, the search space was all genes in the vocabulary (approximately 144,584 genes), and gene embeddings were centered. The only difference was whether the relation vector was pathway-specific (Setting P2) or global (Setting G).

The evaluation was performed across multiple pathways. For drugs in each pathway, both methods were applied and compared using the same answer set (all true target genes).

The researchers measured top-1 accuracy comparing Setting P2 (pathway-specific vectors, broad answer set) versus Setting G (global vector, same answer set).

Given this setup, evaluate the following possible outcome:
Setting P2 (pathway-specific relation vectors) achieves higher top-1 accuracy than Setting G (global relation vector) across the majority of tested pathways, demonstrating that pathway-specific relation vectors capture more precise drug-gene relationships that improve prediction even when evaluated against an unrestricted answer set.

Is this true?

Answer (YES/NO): YES